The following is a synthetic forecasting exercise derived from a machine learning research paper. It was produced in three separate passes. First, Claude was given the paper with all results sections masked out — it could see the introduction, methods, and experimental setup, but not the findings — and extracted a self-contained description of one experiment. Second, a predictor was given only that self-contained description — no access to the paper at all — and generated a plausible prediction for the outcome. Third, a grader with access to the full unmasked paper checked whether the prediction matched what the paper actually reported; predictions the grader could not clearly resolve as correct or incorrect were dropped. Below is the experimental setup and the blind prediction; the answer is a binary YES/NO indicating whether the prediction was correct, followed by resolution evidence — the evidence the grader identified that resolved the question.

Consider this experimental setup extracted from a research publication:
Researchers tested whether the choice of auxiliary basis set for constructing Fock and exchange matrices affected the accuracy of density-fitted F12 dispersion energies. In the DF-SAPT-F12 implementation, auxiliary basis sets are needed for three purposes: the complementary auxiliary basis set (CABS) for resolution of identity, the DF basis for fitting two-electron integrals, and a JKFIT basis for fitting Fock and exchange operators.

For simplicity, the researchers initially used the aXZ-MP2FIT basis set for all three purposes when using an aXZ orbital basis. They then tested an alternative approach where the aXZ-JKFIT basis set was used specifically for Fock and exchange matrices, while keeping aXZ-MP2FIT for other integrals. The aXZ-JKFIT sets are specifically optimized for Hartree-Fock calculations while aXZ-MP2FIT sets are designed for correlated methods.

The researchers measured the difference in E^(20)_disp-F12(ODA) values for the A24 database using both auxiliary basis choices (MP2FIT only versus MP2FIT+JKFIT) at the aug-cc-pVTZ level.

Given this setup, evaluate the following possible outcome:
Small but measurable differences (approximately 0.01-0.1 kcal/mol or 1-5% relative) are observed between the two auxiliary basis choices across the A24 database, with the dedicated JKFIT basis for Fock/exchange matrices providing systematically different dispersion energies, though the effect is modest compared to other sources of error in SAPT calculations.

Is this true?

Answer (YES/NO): NO